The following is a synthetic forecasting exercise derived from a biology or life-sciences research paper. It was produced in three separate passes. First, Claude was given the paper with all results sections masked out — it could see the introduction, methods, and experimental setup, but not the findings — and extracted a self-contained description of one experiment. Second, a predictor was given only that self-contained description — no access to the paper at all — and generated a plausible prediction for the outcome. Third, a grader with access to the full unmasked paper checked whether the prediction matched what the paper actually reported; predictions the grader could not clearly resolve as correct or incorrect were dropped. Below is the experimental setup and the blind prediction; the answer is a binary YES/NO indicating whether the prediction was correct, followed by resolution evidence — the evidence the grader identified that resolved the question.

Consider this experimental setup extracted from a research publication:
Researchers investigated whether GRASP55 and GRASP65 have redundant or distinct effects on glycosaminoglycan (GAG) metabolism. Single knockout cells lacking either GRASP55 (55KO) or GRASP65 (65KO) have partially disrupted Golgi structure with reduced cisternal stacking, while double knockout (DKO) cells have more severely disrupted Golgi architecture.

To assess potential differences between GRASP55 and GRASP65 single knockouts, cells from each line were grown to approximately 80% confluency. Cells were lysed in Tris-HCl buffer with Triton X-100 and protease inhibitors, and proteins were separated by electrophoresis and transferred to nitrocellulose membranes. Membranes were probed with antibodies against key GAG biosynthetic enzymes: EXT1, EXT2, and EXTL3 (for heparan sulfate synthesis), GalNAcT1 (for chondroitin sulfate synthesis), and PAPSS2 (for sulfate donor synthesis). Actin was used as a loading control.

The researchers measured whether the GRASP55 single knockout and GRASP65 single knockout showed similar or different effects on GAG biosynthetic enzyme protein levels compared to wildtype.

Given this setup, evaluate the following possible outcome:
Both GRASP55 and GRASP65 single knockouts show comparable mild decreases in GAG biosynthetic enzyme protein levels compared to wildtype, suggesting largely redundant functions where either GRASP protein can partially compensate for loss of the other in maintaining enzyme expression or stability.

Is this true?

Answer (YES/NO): NO